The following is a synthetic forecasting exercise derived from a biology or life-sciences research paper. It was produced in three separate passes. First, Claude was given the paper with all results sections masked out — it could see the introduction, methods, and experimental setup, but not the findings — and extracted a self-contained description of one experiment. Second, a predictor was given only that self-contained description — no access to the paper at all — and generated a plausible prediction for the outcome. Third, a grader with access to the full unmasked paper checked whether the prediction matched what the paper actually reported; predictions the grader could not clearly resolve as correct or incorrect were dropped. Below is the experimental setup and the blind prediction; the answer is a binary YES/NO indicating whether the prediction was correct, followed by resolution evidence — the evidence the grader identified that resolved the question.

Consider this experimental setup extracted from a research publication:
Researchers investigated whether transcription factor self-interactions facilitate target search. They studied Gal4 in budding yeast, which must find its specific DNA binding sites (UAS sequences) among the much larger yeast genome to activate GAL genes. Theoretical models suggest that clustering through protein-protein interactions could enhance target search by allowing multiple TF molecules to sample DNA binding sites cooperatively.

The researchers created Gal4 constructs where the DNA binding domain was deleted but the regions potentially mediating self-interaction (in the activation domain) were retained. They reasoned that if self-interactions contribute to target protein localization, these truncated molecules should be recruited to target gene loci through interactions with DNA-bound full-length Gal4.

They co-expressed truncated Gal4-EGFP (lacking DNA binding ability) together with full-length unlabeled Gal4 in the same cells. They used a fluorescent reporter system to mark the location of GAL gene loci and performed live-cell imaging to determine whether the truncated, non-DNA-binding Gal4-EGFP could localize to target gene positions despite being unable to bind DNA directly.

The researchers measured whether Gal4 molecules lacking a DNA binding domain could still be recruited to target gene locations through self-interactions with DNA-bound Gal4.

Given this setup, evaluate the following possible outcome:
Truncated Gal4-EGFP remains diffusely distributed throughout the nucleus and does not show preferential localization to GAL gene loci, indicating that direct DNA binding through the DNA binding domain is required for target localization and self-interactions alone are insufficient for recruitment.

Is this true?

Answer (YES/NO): NO